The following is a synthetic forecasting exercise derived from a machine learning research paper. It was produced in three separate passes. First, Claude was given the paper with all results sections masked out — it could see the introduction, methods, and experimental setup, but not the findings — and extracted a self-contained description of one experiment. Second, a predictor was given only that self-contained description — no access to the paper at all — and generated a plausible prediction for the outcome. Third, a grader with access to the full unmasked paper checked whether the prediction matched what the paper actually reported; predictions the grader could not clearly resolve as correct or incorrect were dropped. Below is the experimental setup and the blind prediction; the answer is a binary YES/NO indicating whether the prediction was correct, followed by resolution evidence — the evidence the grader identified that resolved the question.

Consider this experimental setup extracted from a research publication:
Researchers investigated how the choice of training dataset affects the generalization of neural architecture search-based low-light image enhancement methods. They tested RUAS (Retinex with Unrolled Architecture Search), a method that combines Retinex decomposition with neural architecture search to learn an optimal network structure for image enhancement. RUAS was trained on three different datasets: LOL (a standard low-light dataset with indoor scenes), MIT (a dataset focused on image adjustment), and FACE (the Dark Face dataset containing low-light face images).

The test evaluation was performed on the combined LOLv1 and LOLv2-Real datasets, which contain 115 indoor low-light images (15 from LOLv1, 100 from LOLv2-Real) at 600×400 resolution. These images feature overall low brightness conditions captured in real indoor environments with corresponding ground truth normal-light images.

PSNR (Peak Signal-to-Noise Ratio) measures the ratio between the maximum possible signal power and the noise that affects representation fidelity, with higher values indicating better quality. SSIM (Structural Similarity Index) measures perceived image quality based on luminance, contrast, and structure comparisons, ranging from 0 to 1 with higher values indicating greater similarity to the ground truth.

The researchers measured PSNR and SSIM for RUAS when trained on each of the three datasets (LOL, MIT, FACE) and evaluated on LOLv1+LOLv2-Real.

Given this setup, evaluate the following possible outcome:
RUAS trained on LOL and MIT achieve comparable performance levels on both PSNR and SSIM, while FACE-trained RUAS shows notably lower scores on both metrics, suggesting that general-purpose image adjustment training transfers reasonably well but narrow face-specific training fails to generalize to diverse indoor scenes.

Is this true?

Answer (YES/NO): NO